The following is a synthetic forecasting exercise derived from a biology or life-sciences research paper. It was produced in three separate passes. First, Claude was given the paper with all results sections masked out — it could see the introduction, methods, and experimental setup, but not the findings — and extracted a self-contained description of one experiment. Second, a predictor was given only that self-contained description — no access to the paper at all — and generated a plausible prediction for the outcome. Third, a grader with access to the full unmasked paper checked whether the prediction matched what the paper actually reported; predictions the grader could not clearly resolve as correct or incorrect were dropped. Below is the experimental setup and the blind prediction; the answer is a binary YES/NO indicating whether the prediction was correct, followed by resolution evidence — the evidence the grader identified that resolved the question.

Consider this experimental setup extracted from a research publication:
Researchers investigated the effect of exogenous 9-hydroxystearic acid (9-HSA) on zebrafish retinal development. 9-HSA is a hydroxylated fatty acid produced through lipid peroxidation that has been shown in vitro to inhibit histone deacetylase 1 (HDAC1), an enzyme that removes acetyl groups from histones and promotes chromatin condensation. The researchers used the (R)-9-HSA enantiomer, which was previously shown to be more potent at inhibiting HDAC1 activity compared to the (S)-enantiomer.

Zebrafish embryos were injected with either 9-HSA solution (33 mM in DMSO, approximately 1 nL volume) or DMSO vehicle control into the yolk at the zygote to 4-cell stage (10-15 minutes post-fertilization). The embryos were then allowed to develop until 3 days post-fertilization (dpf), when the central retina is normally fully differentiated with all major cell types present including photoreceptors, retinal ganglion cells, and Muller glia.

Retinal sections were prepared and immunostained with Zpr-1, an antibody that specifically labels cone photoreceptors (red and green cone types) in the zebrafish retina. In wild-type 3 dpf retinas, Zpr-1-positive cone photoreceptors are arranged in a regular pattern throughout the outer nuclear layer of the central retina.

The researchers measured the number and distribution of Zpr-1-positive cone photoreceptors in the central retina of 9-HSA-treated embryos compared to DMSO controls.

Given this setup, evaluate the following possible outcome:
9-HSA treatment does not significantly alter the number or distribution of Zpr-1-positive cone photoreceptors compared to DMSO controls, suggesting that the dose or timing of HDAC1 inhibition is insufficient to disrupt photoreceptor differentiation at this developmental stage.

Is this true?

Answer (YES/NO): NO